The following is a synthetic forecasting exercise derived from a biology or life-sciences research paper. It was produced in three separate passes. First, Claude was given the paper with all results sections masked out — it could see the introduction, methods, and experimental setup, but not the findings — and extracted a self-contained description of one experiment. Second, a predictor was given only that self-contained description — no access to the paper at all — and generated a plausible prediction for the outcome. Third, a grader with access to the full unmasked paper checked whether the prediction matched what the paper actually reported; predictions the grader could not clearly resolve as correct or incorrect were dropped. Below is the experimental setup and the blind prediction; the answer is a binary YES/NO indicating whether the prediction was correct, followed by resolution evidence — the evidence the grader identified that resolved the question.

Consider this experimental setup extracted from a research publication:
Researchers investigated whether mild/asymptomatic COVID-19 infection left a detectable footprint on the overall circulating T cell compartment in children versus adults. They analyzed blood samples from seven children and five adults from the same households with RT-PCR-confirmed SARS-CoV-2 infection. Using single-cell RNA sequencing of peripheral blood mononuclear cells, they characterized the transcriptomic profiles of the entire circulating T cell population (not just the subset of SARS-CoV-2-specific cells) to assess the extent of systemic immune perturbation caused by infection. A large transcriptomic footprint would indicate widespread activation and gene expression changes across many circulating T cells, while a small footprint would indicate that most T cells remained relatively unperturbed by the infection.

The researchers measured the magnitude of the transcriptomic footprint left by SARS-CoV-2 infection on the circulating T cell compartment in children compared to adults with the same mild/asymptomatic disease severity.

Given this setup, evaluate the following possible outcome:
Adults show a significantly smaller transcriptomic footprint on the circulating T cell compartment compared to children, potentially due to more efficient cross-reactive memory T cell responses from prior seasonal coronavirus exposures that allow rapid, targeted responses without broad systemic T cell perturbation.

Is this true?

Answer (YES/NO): NO